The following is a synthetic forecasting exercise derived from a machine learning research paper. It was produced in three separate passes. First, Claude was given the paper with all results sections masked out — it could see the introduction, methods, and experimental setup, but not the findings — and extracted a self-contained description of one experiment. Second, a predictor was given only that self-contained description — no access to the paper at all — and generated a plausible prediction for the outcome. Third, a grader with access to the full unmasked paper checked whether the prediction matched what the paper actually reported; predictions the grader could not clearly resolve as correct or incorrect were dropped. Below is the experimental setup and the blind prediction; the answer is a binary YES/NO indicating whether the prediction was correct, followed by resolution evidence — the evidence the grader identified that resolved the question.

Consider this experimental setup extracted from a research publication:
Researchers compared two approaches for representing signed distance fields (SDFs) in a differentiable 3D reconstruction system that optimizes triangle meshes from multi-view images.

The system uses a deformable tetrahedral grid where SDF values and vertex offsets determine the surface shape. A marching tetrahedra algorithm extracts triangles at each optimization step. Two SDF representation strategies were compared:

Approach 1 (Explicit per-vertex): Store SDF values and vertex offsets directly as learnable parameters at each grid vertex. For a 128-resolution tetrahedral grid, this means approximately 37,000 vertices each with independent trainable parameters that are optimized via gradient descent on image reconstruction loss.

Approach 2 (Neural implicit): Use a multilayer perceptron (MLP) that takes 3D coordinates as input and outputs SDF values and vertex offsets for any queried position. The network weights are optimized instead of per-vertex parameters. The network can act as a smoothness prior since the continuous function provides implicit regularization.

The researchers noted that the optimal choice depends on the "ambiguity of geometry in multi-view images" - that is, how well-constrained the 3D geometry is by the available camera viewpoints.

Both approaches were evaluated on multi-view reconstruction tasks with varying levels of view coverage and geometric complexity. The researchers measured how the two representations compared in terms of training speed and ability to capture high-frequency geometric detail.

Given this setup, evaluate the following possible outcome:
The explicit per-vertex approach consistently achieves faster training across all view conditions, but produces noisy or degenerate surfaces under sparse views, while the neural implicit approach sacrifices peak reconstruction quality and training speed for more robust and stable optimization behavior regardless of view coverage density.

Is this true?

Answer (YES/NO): NO